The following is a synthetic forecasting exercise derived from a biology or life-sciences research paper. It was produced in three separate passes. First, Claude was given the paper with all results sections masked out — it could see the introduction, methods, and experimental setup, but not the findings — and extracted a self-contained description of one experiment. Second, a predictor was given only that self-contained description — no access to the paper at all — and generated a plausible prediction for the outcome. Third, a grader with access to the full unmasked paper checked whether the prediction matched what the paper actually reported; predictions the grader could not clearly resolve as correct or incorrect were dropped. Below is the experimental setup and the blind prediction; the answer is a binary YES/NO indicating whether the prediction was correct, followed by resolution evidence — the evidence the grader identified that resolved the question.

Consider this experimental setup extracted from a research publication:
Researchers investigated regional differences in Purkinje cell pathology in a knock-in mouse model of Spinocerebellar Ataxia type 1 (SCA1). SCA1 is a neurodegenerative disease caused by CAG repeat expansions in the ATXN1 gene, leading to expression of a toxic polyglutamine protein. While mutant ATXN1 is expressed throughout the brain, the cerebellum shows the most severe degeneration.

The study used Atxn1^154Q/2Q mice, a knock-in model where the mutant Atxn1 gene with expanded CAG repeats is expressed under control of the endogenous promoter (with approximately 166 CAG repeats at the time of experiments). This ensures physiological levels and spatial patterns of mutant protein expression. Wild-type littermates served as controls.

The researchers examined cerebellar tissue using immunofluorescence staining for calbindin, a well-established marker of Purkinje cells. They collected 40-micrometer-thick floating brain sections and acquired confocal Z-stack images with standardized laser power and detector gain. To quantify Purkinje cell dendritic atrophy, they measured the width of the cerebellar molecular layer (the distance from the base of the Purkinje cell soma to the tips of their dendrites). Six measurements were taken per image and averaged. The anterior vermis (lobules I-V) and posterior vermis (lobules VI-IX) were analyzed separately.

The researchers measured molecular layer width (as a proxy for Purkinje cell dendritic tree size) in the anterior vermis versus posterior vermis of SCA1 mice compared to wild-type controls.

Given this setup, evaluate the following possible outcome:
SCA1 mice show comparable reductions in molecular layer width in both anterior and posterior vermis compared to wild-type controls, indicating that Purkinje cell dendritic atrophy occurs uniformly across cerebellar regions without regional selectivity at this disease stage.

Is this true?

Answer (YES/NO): NO